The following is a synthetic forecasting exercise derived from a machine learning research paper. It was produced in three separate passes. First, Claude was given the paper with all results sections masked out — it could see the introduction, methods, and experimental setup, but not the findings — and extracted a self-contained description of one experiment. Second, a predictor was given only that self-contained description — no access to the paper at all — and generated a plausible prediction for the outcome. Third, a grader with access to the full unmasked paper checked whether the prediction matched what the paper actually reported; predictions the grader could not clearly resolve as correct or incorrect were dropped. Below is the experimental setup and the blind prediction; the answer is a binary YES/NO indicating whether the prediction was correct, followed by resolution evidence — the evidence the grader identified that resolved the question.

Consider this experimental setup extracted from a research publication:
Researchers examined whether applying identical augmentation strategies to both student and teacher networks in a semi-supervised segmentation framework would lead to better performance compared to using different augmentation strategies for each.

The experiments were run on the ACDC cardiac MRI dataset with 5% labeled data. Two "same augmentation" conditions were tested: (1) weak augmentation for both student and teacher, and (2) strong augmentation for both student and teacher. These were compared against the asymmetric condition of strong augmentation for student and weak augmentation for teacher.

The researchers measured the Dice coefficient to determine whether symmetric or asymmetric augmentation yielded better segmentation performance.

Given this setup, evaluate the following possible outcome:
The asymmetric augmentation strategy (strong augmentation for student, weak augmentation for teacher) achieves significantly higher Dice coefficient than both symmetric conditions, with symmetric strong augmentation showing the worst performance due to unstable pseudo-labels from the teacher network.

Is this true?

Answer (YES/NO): NO